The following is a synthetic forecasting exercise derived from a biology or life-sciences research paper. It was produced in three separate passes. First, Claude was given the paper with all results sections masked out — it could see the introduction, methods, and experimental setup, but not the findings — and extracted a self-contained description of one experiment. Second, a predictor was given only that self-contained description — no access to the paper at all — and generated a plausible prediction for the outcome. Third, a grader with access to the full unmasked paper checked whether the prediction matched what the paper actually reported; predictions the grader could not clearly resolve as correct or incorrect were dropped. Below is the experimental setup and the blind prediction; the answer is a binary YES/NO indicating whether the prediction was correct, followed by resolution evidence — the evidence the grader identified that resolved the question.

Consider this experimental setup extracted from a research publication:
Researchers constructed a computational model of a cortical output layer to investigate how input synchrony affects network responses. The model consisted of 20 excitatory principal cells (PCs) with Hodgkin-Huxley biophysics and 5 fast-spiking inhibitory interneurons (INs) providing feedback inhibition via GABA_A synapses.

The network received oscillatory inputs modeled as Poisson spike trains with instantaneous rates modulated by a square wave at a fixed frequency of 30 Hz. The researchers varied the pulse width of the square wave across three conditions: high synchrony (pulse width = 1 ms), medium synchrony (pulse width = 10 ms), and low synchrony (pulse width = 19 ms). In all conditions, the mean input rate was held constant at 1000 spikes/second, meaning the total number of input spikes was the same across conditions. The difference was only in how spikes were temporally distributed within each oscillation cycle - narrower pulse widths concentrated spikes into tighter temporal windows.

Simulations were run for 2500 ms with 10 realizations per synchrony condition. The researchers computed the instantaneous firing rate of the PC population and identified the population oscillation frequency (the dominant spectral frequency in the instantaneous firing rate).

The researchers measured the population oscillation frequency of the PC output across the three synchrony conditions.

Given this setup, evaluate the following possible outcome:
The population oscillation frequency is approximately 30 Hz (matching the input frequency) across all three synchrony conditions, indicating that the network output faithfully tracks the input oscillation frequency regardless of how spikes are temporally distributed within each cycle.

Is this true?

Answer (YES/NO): NO